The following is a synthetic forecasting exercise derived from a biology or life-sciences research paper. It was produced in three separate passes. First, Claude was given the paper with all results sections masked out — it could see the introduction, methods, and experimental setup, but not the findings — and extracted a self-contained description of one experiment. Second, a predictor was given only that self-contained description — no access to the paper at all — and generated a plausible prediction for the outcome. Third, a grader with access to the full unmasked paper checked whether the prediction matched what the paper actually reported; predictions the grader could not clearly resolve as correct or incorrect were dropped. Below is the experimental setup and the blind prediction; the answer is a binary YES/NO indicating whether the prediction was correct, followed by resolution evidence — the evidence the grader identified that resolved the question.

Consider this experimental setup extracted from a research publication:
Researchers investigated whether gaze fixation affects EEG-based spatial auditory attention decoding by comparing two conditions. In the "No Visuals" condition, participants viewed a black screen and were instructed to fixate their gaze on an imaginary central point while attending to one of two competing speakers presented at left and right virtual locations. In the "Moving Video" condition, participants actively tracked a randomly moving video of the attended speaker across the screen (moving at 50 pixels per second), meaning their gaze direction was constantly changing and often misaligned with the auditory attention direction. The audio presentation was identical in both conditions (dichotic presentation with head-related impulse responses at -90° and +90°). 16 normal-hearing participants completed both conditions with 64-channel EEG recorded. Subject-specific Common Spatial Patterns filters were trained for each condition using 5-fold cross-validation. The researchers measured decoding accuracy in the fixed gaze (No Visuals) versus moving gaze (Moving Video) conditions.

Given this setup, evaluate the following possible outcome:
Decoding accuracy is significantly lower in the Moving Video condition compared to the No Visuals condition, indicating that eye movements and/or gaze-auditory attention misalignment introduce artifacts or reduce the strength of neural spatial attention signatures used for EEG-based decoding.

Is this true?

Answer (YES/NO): NO